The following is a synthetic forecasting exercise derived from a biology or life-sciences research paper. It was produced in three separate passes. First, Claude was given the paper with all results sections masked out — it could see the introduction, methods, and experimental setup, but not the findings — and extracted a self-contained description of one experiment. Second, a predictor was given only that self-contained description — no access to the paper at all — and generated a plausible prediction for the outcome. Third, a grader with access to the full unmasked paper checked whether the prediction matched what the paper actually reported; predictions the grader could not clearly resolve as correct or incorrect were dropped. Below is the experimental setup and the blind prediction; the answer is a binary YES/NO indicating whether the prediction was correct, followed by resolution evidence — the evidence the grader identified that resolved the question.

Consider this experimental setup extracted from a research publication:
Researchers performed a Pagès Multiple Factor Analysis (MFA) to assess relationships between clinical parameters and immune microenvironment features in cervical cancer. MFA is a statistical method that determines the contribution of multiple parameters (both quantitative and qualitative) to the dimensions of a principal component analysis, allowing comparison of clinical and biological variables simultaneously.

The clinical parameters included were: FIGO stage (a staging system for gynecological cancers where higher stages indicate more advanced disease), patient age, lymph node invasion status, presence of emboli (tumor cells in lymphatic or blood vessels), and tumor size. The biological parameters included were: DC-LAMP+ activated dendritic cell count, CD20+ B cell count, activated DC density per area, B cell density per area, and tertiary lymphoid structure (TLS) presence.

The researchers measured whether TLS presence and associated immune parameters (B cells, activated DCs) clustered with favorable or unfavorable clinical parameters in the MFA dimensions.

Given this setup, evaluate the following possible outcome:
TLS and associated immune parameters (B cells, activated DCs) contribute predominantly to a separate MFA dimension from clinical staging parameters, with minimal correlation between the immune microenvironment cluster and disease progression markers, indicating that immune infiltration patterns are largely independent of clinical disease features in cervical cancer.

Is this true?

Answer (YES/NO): YES